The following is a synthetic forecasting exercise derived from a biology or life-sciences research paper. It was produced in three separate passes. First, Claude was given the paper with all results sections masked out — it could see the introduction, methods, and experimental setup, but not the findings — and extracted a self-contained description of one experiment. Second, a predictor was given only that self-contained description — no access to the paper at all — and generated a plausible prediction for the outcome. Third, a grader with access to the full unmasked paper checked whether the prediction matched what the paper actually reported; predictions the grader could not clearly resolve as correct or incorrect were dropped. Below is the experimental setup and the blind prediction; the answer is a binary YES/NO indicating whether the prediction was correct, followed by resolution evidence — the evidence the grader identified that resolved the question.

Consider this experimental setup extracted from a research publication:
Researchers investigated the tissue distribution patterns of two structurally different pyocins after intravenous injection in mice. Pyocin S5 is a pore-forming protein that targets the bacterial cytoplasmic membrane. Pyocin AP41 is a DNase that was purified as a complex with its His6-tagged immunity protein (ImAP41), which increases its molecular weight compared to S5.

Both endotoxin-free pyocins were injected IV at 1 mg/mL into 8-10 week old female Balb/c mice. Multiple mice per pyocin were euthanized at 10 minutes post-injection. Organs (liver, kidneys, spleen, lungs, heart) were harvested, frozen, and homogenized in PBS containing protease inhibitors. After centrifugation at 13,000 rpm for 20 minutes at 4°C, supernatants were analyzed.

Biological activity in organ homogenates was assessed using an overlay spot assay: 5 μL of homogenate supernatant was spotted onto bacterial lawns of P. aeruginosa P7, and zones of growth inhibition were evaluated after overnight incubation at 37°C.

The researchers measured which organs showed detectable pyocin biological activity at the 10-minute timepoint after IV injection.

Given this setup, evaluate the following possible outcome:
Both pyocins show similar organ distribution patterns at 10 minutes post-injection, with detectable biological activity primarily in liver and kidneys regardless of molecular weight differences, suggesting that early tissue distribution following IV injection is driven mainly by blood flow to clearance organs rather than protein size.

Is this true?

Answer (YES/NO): NO